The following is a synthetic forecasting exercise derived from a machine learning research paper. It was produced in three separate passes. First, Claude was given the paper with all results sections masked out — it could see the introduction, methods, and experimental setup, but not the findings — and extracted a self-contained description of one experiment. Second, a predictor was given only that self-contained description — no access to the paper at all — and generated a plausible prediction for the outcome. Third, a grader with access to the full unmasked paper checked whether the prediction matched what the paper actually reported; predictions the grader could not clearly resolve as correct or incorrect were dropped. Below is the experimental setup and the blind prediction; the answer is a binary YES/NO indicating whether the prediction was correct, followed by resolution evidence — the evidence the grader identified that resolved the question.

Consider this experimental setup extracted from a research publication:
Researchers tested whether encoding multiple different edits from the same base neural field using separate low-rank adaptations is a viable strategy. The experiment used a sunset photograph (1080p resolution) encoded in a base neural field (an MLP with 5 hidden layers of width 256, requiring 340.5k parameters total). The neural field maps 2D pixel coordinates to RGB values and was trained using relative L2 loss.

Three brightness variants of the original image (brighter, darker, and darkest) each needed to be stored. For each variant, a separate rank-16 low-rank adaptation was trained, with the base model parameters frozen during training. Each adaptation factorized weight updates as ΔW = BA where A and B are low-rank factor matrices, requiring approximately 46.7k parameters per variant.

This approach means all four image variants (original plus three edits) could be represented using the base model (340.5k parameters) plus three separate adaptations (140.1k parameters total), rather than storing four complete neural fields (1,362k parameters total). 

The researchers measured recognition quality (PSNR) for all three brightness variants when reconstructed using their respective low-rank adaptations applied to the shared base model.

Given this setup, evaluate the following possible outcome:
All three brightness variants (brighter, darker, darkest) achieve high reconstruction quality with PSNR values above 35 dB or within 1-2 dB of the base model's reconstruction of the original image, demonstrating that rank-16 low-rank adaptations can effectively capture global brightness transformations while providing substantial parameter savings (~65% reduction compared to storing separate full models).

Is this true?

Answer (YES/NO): NO